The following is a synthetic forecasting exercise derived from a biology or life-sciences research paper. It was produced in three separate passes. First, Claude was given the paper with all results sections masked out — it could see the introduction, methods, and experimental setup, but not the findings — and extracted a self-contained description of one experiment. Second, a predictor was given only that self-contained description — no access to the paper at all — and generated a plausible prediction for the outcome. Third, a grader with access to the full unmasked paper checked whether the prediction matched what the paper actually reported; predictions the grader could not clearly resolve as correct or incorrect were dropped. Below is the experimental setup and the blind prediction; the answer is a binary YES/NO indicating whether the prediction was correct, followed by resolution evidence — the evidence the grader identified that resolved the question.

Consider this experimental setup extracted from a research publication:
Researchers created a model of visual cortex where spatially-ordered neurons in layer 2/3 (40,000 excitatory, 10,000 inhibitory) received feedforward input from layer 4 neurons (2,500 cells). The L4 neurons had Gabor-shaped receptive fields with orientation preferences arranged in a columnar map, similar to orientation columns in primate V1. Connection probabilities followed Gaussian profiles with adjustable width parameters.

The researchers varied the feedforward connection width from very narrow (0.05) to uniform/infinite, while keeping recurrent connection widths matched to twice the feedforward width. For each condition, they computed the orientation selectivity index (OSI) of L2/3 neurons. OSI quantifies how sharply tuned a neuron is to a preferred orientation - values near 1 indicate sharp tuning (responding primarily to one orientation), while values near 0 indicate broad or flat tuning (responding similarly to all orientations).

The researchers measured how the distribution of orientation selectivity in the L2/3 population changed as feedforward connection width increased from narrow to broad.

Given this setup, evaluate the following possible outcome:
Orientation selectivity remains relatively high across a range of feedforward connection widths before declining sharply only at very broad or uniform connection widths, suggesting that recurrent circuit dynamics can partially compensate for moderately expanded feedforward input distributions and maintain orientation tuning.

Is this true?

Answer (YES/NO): NO